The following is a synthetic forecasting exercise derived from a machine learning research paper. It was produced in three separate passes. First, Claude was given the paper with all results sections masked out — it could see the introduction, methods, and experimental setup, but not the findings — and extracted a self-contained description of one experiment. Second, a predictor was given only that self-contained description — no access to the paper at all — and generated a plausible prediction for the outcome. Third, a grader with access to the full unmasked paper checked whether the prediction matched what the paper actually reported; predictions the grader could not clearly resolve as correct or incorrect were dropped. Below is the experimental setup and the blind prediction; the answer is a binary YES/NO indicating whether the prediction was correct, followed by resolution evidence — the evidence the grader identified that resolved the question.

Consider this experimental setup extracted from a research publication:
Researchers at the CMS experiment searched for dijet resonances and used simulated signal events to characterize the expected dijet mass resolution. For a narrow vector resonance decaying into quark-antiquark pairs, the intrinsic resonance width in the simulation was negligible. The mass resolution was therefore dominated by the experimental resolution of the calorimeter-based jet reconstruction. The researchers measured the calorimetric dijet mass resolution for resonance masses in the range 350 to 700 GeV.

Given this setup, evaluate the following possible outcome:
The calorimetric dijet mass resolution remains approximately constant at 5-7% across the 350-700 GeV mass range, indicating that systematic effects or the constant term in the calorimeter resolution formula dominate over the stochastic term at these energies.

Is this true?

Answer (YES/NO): NO